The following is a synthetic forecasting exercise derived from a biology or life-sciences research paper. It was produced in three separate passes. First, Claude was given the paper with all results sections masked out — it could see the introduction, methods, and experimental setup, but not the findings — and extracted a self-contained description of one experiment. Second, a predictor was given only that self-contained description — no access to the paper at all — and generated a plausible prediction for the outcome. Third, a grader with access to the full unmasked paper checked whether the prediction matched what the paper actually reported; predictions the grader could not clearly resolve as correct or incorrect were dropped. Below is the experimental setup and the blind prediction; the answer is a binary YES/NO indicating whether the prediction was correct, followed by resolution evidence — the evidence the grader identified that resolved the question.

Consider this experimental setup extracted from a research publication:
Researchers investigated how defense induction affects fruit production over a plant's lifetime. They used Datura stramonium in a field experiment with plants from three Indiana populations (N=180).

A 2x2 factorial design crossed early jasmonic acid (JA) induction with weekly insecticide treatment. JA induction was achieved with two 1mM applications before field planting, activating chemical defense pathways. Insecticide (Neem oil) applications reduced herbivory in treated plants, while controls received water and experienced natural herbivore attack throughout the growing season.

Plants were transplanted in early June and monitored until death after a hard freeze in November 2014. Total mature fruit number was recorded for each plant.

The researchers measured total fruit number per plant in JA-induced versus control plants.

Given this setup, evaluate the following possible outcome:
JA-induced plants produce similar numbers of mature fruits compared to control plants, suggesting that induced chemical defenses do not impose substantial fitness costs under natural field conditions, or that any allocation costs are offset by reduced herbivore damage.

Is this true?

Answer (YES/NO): NO